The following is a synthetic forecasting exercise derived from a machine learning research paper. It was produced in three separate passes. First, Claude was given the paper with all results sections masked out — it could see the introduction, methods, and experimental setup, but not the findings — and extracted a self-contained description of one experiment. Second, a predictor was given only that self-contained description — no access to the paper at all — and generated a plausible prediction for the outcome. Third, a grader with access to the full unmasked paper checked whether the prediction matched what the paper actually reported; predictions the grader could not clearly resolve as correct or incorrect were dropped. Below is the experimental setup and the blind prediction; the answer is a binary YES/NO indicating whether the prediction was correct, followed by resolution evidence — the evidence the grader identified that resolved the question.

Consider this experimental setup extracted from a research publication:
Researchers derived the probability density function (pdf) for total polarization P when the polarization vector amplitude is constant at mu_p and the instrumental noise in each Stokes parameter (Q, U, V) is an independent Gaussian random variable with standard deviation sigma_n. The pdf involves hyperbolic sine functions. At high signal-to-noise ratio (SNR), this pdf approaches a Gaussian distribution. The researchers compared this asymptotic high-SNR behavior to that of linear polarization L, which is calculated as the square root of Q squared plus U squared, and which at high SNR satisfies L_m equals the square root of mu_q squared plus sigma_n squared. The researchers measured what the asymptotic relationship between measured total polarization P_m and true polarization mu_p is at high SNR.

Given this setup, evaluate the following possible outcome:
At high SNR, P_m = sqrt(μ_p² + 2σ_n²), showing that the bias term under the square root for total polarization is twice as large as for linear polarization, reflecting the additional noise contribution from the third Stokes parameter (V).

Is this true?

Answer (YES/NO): YES